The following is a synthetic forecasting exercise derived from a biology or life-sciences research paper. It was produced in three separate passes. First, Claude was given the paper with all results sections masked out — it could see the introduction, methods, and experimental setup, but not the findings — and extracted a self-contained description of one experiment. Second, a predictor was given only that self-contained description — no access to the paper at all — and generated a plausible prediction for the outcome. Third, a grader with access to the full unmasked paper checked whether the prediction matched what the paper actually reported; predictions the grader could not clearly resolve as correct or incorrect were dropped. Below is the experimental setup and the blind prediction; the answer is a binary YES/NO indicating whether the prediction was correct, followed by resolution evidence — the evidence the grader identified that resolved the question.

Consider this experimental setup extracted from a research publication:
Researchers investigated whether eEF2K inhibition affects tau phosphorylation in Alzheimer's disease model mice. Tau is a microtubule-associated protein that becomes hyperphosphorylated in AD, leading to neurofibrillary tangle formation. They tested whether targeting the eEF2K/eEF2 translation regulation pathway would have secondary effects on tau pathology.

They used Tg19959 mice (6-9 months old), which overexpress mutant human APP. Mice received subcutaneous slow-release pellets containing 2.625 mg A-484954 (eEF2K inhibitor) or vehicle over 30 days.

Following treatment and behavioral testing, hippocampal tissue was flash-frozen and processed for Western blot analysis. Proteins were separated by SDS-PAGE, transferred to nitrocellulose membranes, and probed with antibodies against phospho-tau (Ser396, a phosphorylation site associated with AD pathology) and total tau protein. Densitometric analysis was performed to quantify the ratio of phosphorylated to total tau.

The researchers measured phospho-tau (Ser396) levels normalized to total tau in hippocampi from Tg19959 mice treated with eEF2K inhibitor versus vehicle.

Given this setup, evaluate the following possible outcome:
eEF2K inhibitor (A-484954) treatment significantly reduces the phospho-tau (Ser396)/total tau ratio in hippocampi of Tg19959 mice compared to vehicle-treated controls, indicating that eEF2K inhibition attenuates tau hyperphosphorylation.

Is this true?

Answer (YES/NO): NO